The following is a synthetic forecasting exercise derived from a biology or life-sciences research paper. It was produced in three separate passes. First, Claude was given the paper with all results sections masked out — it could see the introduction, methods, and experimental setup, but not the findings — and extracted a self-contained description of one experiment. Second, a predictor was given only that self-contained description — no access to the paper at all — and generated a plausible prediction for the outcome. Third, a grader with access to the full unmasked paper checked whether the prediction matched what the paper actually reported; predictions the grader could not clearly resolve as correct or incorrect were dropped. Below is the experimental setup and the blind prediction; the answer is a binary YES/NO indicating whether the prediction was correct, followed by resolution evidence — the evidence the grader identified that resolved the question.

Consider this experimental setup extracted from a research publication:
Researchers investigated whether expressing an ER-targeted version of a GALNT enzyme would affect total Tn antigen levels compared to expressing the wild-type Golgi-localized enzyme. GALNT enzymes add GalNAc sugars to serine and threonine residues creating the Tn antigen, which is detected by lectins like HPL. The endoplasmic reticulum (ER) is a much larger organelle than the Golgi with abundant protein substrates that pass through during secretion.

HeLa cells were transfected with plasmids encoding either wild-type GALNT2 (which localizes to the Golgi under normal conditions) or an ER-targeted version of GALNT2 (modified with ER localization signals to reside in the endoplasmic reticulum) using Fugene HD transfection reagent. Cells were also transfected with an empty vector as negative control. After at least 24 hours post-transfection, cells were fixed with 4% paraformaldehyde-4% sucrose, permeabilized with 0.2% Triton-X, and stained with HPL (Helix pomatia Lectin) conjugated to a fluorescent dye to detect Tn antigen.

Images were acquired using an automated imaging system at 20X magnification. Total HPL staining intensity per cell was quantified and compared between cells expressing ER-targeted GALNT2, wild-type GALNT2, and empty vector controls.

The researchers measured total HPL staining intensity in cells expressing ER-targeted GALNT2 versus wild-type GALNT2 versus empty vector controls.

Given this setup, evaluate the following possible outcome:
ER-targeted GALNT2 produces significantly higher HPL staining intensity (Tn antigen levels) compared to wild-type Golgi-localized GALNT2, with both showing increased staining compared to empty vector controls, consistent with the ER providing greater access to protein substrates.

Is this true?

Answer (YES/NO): NO